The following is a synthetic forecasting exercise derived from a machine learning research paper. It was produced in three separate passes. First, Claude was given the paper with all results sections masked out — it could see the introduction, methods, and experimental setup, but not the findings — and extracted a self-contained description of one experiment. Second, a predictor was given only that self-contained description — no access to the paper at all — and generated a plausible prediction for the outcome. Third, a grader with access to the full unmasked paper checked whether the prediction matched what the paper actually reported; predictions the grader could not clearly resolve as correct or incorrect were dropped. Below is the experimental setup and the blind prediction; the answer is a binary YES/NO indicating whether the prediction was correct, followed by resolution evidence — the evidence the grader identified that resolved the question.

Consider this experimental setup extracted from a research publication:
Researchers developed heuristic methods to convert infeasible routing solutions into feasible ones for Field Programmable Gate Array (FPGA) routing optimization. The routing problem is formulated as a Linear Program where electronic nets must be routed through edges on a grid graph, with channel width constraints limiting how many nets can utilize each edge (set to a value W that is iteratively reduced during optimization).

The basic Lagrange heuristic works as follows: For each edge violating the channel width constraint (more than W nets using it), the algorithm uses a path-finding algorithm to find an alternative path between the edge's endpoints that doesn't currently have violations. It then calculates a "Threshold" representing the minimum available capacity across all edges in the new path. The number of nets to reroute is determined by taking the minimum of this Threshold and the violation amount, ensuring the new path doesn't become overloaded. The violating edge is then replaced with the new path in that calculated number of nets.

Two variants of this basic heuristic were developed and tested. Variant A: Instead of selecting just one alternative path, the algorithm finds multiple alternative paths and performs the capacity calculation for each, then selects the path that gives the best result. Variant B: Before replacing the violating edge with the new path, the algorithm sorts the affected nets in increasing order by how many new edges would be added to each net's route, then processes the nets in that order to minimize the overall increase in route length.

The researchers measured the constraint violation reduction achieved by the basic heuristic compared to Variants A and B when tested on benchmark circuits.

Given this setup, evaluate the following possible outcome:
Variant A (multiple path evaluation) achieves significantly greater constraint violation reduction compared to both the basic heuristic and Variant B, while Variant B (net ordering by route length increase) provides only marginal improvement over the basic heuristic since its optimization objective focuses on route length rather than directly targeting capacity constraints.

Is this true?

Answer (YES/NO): NO